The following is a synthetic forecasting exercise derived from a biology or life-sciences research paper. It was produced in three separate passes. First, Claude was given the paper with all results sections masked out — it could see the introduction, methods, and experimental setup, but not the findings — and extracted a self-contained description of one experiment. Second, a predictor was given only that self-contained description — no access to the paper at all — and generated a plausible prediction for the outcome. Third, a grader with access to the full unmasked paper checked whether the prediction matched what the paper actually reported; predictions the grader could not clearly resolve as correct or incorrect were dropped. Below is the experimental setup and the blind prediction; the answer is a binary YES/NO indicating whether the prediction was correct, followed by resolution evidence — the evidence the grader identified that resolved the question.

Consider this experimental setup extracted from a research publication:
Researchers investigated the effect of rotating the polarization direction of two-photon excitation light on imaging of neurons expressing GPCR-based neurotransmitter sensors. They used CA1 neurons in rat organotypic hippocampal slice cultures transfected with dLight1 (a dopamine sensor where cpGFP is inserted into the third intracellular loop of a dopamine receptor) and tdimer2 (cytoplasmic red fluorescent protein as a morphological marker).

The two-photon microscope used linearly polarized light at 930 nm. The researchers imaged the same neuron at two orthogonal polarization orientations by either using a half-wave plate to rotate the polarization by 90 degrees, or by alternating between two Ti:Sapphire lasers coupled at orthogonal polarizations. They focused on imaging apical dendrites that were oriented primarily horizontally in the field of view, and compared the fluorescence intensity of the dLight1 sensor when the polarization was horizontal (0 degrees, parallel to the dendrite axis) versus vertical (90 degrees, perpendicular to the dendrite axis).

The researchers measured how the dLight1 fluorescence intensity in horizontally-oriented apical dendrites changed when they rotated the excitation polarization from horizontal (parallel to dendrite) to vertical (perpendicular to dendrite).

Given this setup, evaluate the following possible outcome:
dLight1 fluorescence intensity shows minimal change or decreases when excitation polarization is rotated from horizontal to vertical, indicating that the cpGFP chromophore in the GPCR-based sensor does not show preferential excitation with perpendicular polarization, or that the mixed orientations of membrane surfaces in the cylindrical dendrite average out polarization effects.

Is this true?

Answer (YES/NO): NO